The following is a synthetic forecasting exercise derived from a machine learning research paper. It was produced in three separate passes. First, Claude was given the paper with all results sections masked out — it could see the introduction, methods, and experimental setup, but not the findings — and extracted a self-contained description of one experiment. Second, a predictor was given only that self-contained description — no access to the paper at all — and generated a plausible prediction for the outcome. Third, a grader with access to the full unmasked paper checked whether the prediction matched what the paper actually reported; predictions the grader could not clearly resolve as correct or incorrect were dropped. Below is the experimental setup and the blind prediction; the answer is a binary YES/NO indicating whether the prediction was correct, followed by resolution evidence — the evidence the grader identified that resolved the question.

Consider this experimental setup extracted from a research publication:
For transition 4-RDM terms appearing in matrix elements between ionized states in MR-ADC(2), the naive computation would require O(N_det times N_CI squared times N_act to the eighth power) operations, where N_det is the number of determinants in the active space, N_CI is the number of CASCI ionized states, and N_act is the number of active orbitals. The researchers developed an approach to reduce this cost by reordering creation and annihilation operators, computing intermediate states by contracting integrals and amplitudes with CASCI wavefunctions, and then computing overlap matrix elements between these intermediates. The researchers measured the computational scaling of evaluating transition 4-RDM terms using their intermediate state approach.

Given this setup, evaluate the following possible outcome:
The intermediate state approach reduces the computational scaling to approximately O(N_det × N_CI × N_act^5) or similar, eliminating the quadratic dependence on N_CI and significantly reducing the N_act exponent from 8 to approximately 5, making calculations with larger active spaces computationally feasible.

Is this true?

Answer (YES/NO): NO